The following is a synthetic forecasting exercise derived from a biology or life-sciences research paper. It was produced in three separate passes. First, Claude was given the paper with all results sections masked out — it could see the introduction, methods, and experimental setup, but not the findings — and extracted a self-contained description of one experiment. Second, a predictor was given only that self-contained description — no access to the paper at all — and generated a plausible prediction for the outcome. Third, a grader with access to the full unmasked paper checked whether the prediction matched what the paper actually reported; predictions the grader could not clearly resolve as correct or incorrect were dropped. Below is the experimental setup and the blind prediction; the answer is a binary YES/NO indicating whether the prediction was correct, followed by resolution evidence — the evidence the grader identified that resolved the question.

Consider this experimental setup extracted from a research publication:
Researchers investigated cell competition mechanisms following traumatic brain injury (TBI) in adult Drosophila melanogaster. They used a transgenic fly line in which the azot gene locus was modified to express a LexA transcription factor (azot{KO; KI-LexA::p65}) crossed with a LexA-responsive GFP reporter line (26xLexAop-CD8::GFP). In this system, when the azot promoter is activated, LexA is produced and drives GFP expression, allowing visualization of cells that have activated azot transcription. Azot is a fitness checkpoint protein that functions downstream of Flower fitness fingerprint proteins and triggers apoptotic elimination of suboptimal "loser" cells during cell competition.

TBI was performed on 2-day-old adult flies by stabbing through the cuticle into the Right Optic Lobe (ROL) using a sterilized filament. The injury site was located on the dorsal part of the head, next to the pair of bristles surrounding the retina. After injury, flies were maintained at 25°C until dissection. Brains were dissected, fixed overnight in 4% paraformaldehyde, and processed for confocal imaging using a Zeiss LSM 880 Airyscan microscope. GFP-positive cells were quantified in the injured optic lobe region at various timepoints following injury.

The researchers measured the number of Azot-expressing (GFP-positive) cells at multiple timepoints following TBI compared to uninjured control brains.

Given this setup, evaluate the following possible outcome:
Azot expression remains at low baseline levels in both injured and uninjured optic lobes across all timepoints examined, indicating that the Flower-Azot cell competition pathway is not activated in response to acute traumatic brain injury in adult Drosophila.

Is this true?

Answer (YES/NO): NO